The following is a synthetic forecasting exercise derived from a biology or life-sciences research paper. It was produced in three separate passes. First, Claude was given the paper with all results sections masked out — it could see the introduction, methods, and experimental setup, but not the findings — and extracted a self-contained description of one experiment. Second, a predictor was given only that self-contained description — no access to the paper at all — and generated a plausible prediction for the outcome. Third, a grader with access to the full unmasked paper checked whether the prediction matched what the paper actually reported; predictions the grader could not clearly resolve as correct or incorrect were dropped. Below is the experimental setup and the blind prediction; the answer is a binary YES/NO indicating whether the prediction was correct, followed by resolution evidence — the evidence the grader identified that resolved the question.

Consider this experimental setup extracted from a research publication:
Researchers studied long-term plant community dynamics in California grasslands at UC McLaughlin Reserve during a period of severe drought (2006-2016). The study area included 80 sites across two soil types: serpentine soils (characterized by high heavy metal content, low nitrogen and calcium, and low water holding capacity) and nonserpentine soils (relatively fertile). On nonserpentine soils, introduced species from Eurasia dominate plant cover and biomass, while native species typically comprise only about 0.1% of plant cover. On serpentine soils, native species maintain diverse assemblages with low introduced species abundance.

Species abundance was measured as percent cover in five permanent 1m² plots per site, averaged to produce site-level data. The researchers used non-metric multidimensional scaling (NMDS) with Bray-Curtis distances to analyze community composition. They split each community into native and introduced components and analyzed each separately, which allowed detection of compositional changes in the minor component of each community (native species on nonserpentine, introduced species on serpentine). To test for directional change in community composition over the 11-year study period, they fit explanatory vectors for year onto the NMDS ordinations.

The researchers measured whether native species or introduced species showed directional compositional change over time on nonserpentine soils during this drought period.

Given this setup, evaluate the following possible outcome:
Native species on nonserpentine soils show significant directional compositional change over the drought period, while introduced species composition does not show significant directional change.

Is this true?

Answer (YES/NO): NO